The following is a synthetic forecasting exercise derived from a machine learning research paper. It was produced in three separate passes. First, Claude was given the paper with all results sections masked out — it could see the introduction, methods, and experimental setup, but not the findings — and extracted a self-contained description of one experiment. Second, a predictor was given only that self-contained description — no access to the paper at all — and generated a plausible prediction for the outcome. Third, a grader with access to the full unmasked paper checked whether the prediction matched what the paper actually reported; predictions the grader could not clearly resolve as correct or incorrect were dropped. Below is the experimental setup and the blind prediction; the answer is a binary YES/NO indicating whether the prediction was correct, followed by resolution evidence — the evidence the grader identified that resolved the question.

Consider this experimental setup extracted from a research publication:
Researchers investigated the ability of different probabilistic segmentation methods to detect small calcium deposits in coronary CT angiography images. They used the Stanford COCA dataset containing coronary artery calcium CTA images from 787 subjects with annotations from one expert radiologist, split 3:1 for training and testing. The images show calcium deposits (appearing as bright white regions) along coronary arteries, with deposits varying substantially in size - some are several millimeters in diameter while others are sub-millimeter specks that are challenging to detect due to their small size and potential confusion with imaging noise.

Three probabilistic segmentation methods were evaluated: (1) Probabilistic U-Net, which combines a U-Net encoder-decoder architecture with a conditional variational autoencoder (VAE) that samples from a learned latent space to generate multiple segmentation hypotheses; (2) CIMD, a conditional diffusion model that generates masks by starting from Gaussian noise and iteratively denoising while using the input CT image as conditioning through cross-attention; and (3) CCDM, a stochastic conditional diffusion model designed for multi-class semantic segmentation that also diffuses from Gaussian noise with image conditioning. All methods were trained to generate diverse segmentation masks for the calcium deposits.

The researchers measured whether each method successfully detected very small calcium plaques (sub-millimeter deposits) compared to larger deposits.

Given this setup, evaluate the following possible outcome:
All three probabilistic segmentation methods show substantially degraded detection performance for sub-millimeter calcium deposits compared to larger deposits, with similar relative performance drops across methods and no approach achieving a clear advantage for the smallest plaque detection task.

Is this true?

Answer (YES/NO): NO